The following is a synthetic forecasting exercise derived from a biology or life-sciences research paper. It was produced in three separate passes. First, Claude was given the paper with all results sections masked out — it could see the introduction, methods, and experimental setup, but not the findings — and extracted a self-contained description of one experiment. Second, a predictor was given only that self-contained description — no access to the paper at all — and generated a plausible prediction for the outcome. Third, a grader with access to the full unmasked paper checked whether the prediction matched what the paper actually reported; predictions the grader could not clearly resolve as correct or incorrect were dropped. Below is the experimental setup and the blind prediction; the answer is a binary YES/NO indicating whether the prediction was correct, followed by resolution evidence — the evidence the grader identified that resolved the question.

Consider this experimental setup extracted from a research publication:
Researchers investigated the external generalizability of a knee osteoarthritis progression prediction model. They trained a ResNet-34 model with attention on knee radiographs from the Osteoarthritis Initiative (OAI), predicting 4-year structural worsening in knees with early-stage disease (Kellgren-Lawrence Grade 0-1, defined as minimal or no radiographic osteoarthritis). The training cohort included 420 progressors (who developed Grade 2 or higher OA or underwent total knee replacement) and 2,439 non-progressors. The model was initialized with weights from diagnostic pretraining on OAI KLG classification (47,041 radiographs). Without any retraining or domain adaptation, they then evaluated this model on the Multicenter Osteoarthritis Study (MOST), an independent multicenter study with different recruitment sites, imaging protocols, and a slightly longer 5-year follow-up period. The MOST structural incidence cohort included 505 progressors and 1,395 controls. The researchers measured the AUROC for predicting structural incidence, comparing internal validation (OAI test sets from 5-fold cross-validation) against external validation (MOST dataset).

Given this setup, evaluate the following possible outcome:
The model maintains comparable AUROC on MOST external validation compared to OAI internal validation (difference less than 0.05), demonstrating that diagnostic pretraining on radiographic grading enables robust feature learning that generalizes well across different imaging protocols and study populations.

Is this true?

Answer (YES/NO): YES